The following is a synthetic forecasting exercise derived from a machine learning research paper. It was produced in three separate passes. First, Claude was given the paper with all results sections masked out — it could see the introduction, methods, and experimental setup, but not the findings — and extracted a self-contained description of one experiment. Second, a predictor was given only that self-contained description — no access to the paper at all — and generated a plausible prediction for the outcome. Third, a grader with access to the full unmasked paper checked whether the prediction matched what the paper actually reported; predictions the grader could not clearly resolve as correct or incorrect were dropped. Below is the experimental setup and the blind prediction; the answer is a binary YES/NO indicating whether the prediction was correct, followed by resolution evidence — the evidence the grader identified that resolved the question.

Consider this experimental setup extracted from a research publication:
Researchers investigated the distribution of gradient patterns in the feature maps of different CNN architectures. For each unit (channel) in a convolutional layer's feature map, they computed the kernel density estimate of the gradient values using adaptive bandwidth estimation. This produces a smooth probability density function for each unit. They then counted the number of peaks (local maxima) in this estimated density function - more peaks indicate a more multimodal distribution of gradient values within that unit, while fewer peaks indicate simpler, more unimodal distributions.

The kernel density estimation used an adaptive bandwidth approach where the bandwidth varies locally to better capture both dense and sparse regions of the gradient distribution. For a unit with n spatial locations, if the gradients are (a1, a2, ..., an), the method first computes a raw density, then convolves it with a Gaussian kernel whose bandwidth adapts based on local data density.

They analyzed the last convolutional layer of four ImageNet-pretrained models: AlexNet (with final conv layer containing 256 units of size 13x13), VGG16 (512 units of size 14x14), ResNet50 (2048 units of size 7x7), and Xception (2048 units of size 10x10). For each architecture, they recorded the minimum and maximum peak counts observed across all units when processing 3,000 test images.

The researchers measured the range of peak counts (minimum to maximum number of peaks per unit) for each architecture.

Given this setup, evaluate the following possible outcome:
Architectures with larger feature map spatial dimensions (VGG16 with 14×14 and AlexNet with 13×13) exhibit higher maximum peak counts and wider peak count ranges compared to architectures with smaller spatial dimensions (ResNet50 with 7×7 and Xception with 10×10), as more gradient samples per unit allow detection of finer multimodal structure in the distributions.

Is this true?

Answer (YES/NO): YES